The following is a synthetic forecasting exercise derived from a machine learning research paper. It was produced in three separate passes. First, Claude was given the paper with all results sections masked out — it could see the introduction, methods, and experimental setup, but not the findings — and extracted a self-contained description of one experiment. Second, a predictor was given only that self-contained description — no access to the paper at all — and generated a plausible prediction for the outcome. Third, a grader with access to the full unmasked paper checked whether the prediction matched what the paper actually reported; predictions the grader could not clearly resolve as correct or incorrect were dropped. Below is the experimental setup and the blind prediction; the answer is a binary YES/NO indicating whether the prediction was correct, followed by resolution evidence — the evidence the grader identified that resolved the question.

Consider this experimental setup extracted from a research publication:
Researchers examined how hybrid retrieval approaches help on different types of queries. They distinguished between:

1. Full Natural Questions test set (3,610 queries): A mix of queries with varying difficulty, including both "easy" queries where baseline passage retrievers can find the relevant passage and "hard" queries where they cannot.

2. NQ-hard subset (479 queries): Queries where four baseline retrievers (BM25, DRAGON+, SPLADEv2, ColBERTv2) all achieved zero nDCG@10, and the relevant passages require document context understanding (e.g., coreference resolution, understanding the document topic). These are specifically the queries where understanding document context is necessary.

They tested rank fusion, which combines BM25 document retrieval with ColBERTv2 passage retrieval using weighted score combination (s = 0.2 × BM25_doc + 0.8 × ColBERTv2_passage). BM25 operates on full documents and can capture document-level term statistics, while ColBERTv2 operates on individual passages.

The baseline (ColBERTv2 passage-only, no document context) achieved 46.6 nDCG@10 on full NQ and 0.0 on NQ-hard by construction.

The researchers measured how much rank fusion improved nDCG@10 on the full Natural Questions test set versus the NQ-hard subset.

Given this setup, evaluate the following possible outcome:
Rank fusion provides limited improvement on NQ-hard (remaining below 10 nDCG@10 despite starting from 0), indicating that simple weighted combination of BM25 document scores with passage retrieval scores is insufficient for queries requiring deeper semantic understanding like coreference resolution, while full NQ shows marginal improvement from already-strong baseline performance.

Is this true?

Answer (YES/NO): YES